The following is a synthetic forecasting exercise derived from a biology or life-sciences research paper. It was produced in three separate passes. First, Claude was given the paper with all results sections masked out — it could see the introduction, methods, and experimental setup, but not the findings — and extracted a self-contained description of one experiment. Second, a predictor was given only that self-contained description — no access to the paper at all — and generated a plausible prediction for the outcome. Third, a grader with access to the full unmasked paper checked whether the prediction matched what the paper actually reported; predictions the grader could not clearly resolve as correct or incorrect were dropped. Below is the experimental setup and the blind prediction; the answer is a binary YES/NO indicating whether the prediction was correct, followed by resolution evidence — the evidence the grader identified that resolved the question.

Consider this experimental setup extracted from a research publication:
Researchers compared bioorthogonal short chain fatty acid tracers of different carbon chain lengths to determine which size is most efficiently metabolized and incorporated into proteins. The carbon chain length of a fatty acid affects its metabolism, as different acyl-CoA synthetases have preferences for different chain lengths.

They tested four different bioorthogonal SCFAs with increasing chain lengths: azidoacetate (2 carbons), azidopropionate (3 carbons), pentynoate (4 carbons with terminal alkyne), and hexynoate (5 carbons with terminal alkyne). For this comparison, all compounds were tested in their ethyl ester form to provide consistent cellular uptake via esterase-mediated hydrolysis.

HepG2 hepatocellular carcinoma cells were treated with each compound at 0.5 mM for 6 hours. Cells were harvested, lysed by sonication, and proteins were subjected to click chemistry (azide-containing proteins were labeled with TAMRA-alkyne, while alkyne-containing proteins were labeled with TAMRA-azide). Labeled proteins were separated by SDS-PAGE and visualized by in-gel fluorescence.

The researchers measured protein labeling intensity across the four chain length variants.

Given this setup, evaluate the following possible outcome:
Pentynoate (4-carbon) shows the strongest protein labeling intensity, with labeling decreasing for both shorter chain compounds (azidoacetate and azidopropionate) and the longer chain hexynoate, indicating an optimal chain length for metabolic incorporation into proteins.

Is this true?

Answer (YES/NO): NO